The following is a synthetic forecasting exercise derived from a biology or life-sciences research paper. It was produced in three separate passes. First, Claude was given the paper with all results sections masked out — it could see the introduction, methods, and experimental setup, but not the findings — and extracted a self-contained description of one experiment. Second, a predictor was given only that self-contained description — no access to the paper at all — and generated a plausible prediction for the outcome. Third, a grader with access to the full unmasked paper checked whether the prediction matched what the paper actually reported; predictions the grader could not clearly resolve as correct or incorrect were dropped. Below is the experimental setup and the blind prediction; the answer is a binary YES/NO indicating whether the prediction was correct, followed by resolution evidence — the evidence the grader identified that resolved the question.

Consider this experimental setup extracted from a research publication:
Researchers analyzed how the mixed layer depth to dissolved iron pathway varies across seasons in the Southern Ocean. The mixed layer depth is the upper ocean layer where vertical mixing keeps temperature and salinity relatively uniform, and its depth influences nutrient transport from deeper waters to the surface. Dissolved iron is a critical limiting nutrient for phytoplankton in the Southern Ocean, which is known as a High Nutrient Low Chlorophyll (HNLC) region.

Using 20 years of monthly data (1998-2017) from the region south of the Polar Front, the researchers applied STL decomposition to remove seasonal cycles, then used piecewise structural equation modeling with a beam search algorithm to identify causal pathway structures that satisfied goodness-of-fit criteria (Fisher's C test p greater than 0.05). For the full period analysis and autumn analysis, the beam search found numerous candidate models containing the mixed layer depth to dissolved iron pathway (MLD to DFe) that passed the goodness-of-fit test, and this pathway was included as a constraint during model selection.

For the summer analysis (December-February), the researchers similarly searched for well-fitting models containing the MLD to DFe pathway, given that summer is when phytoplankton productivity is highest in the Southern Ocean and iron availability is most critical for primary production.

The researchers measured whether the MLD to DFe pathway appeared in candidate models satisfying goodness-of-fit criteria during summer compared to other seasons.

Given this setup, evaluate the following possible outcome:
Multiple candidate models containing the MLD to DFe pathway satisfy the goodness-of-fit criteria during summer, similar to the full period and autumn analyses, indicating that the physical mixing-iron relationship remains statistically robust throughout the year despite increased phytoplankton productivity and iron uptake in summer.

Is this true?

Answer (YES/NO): NO